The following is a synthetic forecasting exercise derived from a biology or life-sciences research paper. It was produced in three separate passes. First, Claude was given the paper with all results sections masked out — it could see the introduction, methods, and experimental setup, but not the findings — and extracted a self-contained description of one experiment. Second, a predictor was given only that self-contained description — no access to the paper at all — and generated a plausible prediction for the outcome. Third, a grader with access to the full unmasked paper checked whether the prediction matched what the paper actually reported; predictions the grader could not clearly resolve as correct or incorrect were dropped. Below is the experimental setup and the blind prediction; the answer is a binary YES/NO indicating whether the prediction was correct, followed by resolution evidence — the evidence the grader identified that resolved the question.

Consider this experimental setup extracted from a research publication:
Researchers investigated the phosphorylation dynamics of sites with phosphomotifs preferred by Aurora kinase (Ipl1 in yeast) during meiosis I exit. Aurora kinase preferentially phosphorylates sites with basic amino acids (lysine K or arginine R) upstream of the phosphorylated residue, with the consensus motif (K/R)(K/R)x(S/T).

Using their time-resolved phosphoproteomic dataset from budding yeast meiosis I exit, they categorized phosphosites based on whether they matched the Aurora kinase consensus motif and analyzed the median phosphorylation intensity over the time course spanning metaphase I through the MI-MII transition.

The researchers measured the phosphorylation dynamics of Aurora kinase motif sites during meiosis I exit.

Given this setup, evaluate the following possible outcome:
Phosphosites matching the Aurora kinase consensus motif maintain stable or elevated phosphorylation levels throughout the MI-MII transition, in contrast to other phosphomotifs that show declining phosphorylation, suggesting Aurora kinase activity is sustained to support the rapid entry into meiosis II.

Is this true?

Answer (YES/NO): NO